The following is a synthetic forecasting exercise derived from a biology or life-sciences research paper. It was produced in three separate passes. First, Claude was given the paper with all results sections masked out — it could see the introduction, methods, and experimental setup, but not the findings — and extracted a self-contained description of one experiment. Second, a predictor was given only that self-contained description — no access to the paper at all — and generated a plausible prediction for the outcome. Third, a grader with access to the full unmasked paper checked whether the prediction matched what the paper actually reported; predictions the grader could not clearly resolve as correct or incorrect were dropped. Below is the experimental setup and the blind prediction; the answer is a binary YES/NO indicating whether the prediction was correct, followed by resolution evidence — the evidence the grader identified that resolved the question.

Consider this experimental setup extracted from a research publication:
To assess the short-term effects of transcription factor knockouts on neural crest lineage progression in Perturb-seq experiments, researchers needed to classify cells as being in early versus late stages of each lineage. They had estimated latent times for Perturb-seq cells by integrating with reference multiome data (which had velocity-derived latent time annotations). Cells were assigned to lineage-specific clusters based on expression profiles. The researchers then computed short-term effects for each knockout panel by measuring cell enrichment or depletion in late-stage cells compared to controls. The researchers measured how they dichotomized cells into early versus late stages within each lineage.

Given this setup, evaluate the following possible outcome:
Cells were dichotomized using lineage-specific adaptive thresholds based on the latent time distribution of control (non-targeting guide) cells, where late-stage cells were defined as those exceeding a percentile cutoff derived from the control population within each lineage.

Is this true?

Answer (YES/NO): NO